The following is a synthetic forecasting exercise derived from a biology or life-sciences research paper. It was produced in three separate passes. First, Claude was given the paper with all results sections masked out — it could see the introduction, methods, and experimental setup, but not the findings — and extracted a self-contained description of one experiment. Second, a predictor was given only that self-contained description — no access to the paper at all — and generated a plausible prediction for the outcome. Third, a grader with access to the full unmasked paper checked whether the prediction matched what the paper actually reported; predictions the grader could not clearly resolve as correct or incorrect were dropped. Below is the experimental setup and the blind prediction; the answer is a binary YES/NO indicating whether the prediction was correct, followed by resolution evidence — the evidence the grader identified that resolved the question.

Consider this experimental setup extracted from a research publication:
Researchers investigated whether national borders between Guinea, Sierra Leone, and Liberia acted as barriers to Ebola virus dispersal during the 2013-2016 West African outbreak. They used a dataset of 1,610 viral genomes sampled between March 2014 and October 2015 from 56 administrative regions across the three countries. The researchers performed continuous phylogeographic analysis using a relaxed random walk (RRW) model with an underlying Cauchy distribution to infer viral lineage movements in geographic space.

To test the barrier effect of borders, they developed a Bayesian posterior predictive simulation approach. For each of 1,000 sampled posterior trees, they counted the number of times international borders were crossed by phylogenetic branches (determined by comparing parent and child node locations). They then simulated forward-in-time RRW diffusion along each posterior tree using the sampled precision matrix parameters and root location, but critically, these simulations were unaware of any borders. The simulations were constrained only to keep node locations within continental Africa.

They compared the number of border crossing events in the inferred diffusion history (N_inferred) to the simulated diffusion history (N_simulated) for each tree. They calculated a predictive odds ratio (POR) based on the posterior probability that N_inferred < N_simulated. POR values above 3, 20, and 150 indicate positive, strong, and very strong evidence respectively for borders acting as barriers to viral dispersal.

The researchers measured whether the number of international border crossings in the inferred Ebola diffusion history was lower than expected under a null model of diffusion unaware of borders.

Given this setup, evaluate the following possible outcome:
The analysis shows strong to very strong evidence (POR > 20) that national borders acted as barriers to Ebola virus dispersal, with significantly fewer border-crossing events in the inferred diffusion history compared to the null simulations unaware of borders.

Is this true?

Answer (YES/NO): NO